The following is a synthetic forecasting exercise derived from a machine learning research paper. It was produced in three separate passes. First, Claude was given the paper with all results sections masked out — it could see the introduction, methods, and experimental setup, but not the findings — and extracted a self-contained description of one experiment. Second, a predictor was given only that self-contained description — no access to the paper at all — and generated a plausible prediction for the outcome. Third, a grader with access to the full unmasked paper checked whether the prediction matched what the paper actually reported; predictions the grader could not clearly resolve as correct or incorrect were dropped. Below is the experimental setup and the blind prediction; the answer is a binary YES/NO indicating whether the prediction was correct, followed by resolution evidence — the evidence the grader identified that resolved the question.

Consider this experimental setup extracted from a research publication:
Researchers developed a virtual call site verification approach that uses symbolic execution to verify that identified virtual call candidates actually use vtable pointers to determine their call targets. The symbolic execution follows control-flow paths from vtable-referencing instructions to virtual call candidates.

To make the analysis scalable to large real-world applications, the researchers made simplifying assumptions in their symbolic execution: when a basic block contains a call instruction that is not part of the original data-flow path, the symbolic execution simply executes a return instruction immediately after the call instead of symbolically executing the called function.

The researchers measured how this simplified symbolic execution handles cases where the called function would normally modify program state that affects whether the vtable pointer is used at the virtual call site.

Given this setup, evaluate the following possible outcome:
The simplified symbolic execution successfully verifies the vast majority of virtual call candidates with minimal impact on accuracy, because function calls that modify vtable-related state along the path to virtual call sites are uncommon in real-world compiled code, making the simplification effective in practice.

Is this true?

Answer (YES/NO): NO